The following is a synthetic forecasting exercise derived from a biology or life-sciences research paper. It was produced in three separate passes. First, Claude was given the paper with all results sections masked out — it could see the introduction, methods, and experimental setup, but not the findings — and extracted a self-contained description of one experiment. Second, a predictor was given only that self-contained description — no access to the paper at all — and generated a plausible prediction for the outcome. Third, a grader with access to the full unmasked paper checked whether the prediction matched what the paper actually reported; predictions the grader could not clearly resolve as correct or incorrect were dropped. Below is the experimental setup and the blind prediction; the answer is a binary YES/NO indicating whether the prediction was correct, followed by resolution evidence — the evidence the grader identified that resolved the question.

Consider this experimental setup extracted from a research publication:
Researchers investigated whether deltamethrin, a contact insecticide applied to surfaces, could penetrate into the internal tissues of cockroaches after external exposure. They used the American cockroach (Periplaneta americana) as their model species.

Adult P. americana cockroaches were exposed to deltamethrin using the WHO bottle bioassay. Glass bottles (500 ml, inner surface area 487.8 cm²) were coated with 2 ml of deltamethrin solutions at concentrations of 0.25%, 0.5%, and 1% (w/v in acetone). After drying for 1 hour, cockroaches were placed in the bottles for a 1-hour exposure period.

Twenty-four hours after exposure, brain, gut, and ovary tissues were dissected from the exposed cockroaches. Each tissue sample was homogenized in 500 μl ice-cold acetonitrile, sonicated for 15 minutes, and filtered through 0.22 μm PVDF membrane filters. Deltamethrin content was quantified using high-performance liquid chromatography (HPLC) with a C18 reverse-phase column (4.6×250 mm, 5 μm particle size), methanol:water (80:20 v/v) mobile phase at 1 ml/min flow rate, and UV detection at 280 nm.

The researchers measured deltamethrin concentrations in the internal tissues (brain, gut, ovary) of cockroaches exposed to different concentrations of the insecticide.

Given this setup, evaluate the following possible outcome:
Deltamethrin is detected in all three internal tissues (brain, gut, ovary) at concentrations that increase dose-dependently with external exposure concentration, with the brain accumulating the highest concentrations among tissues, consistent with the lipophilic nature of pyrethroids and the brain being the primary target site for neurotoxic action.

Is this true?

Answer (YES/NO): NO